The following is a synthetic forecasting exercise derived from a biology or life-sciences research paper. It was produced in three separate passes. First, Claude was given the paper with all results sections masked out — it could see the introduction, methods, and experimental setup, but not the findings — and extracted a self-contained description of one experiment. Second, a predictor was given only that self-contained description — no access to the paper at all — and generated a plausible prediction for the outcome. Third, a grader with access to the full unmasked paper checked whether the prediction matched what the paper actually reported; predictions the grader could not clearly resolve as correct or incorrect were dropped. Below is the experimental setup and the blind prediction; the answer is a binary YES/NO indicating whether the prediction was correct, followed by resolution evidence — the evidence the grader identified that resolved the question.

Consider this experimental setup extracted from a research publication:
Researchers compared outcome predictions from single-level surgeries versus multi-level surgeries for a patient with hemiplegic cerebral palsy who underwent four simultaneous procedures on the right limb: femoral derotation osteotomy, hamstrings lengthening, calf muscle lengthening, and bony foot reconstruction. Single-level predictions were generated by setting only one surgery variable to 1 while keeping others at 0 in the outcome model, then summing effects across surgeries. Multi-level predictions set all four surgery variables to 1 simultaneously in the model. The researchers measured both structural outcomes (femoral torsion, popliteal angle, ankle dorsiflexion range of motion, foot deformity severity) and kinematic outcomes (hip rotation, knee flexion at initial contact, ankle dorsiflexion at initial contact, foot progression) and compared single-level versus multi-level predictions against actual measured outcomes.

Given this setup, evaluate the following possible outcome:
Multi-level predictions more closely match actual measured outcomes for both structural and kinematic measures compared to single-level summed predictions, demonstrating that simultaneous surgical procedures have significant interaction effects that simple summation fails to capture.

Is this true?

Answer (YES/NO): NO